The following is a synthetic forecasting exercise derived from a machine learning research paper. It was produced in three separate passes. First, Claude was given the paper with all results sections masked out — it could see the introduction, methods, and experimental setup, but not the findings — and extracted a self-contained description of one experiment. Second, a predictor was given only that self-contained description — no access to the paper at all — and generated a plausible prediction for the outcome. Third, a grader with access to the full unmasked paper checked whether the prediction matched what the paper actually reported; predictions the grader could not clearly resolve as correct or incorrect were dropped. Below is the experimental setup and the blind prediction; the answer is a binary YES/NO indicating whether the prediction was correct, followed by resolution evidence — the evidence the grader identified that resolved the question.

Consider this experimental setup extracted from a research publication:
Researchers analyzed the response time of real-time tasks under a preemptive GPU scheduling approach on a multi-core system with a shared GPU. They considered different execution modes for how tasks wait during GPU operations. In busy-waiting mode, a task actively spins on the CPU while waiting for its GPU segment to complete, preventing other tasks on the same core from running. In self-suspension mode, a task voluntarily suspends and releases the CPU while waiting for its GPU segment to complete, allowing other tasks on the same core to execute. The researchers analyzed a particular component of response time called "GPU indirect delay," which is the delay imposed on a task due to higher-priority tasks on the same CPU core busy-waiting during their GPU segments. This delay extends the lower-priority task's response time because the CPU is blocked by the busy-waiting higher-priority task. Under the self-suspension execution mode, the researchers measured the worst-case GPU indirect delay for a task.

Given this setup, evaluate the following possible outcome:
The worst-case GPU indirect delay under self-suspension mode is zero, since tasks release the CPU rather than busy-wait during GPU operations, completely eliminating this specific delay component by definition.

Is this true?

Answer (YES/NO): YES